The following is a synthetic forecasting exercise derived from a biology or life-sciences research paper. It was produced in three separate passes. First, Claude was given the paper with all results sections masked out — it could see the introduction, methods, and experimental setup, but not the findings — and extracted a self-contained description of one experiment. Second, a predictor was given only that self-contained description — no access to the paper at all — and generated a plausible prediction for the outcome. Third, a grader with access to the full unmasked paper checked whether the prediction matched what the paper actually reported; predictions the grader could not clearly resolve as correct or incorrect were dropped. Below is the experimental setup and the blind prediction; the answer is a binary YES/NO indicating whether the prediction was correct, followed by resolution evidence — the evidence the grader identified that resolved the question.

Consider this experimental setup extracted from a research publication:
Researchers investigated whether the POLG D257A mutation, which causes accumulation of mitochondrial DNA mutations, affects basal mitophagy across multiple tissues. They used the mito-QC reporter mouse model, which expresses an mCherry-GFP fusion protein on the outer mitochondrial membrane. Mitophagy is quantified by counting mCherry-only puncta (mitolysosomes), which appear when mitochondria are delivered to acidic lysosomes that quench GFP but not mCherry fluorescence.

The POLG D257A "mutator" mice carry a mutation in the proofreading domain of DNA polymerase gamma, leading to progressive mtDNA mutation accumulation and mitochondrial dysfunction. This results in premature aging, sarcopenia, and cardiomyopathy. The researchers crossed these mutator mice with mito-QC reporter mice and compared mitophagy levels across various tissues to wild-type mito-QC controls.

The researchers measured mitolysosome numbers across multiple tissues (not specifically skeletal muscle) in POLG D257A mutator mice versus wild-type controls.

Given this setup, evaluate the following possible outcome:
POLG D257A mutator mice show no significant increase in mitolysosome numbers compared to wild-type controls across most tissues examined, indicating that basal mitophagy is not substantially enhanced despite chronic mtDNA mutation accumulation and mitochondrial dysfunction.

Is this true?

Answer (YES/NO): NO